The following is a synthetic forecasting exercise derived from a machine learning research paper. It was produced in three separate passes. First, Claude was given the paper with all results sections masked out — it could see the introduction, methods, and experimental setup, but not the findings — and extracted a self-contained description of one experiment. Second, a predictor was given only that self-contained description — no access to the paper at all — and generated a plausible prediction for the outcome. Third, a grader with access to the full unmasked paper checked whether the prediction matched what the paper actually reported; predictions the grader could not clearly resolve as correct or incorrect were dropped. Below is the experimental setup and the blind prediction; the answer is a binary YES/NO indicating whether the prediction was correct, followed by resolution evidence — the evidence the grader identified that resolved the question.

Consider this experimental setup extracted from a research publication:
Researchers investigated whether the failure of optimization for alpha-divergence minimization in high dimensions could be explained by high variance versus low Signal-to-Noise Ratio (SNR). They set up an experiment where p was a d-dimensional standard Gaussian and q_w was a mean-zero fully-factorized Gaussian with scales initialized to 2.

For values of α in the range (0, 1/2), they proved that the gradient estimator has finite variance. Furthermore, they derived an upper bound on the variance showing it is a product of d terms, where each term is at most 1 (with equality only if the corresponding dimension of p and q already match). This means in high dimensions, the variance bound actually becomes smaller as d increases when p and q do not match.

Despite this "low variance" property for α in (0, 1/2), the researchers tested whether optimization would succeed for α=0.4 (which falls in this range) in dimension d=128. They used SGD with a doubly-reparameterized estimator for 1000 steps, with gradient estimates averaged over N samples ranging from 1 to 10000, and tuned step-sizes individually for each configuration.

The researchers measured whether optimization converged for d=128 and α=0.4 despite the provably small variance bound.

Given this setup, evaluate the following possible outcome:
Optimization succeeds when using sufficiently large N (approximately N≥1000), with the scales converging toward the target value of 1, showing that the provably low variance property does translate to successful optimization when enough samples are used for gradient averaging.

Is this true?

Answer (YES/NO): NO